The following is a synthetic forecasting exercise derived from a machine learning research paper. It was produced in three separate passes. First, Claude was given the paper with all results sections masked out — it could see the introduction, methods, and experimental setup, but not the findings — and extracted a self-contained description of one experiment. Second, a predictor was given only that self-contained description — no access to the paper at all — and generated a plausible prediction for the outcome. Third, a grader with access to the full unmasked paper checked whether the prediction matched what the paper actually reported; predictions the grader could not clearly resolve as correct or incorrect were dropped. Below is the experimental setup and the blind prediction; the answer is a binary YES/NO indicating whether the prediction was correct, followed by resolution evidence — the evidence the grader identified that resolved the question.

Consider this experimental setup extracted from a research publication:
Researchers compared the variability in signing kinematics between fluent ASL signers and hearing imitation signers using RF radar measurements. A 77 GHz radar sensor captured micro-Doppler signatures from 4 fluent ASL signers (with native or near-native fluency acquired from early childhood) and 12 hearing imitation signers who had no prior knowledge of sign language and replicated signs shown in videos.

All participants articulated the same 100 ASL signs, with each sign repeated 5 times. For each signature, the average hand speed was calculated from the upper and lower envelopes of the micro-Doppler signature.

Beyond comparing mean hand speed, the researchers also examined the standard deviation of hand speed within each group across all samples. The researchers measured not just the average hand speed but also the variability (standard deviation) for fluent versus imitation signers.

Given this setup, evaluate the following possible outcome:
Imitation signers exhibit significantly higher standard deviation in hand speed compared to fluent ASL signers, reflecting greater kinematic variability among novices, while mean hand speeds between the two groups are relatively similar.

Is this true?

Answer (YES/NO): NO